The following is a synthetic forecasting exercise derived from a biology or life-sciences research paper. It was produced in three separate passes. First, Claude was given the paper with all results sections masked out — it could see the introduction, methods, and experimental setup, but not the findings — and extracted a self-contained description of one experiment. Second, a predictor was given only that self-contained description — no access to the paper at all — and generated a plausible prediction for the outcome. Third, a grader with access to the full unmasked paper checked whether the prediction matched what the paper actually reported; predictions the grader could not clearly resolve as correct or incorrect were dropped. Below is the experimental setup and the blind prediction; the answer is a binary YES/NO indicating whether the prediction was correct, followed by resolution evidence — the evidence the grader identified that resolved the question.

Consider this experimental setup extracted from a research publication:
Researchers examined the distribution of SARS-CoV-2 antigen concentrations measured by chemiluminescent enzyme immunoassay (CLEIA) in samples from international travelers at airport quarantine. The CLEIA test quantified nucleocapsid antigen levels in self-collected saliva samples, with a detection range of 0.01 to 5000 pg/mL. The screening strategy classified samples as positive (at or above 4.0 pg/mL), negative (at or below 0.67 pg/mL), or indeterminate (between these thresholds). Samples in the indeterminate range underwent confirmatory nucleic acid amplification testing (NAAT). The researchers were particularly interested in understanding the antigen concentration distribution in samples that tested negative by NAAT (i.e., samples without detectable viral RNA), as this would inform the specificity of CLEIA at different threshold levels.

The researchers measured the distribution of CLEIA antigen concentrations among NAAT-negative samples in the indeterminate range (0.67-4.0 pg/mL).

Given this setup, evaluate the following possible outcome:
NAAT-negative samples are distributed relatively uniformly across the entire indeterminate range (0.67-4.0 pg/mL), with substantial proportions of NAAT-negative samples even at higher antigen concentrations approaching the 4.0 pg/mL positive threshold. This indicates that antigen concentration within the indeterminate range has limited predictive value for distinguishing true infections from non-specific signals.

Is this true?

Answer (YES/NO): NO